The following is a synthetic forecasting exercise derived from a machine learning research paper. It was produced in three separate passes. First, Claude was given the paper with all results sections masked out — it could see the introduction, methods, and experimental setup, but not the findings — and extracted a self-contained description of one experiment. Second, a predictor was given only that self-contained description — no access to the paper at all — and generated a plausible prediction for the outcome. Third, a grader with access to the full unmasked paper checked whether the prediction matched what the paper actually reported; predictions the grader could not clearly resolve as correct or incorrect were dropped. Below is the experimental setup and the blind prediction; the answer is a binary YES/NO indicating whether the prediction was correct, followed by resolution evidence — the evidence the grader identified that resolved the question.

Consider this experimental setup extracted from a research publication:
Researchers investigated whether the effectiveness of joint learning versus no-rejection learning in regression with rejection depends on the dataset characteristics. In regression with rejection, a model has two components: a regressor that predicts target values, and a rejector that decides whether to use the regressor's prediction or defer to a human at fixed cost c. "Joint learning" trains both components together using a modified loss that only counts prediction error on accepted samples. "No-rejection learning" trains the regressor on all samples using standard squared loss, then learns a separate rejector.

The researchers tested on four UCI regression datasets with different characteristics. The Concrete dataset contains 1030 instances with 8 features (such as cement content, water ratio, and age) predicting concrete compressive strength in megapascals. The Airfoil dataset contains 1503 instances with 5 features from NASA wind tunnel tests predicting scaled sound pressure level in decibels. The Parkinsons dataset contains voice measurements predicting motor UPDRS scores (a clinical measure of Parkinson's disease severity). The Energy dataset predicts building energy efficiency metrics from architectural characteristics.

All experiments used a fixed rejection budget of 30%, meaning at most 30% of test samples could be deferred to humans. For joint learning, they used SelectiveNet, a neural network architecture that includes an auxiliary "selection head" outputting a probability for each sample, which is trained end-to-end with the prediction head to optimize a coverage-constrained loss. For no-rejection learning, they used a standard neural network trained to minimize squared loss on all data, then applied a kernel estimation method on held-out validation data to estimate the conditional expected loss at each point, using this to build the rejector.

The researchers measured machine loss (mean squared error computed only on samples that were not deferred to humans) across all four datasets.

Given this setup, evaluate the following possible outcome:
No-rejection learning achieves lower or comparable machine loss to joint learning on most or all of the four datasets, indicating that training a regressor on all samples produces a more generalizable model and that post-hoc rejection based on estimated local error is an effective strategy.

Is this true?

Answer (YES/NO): YES